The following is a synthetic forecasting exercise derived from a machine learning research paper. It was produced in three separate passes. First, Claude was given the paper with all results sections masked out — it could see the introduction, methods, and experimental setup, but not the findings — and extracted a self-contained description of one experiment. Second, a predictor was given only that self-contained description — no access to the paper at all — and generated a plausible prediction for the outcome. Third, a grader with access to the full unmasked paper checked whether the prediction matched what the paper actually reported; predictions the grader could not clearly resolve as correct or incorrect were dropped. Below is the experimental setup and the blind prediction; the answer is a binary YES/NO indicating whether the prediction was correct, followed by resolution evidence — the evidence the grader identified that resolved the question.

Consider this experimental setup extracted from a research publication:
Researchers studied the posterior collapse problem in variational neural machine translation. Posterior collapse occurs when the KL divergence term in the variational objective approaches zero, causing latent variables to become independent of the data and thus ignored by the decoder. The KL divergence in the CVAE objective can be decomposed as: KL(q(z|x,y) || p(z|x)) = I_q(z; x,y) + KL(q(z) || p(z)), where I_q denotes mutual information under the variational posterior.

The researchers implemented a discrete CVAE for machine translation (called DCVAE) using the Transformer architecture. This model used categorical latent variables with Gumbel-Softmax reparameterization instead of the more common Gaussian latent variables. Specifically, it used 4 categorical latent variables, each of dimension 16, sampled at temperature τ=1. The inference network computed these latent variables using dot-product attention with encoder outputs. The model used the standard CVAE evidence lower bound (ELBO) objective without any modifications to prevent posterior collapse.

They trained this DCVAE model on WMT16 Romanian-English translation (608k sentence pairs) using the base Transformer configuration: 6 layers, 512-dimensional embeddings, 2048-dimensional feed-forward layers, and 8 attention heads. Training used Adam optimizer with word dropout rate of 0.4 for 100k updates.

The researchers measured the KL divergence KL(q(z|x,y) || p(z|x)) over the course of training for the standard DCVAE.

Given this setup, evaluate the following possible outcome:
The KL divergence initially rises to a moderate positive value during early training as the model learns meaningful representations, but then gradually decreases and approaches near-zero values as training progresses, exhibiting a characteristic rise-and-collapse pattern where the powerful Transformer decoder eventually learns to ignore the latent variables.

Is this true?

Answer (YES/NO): NO